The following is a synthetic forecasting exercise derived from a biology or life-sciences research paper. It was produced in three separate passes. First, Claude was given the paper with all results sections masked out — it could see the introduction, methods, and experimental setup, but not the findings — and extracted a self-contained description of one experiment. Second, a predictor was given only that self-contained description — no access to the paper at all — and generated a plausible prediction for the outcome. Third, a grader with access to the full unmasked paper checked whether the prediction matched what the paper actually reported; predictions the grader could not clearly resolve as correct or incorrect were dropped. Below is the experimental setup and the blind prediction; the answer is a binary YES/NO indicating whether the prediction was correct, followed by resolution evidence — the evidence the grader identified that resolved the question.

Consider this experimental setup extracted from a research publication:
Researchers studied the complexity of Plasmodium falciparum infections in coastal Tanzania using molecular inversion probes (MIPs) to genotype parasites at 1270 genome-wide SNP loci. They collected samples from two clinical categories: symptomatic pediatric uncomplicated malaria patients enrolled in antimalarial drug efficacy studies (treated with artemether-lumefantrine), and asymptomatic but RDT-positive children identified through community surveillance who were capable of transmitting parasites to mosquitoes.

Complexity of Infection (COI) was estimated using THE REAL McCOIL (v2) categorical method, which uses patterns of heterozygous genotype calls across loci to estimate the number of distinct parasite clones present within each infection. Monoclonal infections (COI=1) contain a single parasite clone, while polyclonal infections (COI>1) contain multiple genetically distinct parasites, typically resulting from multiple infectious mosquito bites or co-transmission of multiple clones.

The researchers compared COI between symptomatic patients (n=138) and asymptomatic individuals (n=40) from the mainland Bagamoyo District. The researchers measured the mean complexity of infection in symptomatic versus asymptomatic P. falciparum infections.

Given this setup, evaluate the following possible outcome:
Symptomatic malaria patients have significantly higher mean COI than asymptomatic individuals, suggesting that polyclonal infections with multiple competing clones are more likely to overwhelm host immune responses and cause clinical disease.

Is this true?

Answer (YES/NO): NO